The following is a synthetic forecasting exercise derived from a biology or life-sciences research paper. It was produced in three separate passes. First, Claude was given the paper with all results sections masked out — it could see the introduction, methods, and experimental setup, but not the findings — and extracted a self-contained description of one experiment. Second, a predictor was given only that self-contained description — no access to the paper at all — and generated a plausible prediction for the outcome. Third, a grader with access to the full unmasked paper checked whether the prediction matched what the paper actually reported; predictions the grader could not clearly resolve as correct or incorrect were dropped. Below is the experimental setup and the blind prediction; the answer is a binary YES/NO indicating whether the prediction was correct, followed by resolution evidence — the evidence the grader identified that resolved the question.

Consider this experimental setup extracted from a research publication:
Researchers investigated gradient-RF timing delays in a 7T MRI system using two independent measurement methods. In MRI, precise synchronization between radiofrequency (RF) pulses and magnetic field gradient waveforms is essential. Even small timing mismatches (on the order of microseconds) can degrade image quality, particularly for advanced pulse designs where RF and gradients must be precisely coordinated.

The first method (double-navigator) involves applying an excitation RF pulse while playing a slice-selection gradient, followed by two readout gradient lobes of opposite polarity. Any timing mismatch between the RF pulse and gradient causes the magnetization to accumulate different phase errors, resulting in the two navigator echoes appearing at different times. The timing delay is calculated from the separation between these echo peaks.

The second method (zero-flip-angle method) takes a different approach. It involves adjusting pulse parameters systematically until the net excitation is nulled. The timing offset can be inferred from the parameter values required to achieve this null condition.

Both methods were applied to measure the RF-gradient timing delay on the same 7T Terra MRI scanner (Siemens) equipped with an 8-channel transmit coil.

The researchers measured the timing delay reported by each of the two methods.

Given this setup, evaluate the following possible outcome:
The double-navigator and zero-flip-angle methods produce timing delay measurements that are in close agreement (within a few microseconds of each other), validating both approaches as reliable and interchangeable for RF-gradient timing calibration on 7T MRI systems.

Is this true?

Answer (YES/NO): NO